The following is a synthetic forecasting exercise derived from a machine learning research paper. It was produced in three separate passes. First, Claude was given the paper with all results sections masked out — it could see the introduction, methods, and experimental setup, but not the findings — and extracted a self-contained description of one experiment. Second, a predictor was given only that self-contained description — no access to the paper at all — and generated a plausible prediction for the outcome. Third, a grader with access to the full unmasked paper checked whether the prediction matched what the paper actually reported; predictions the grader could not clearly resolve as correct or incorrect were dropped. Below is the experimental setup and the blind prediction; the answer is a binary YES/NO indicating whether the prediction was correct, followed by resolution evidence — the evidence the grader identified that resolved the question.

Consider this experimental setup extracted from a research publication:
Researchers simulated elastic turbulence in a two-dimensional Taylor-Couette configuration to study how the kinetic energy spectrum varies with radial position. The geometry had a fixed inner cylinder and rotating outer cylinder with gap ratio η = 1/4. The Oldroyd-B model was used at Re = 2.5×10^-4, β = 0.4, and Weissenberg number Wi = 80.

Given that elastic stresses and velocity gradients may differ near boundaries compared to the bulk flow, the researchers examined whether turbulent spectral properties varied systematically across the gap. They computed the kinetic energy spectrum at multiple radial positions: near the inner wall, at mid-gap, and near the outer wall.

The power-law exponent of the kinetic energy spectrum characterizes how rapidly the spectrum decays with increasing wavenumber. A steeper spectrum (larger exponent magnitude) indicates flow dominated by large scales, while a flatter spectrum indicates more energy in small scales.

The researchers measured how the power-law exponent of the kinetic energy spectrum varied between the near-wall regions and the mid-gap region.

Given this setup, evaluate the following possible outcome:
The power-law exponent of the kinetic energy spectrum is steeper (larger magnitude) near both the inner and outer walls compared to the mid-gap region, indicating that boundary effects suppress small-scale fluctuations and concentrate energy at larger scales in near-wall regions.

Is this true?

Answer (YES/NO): NO